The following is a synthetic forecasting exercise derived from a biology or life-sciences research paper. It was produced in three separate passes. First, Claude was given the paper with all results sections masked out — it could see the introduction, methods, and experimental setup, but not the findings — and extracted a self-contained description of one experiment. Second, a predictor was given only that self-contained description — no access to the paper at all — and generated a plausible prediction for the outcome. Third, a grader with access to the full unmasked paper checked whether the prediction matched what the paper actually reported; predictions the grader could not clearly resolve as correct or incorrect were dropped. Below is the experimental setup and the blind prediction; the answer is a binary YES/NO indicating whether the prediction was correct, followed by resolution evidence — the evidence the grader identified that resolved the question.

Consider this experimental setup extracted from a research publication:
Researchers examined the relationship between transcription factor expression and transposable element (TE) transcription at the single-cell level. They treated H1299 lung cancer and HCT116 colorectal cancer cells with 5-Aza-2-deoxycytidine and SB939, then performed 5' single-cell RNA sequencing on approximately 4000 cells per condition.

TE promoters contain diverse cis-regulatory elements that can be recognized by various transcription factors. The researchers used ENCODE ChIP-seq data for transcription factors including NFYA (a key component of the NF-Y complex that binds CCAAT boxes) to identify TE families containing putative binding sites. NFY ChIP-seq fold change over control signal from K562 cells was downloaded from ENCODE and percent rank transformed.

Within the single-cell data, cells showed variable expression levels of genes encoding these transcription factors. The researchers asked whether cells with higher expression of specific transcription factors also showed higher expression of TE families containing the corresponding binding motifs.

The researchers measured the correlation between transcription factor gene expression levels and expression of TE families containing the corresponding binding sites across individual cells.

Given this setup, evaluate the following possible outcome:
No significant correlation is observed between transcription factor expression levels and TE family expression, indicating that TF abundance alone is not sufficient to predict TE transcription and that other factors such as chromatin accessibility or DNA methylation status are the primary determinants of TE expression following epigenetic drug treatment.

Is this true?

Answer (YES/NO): NO